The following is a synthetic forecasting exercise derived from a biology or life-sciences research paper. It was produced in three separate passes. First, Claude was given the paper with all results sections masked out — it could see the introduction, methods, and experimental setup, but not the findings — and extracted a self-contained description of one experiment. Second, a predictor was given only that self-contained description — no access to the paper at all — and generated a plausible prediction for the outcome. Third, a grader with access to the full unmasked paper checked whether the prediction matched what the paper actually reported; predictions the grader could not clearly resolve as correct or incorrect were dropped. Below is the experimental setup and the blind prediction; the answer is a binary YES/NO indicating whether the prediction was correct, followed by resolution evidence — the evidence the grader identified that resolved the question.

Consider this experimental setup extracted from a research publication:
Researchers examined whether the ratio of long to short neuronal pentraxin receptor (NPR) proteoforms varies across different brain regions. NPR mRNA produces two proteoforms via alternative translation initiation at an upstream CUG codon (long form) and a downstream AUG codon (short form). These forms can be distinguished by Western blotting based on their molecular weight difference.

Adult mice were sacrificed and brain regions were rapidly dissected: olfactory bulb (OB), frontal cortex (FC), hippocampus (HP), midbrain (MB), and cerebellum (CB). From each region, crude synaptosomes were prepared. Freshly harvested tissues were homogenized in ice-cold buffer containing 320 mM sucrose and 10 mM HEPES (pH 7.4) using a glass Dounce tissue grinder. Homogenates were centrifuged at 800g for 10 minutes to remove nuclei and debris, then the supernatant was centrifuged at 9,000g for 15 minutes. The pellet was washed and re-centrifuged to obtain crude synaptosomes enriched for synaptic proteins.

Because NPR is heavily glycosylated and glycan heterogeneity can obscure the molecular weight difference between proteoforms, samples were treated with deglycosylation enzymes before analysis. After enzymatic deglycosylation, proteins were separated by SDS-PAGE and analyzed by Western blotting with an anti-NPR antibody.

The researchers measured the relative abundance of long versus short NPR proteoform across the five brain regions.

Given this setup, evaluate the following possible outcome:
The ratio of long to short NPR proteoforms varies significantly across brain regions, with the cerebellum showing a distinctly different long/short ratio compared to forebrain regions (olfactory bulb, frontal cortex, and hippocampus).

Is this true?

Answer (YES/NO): YES